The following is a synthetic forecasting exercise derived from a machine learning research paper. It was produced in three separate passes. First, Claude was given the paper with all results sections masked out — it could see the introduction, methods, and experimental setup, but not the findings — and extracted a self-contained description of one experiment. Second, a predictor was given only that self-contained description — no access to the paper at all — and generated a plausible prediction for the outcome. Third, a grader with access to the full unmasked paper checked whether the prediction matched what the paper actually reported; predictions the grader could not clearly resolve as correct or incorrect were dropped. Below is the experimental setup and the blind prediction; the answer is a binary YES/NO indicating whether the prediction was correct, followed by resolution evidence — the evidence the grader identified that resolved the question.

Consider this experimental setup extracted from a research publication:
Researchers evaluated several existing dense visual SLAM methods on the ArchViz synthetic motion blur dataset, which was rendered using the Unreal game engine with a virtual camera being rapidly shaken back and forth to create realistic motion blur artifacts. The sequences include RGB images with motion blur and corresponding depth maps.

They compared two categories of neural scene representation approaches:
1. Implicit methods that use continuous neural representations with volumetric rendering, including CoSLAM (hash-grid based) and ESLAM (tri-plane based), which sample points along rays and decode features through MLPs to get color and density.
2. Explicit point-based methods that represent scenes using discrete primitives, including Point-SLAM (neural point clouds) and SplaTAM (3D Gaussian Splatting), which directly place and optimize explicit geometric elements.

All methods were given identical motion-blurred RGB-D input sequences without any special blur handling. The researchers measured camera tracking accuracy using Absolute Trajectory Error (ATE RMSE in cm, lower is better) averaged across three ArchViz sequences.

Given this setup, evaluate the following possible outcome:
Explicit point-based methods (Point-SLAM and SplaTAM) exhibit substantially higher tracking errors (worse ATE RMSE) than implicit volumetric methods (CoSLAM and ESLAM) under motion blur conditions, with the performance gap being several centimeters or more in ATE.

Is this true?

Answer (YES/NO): YES